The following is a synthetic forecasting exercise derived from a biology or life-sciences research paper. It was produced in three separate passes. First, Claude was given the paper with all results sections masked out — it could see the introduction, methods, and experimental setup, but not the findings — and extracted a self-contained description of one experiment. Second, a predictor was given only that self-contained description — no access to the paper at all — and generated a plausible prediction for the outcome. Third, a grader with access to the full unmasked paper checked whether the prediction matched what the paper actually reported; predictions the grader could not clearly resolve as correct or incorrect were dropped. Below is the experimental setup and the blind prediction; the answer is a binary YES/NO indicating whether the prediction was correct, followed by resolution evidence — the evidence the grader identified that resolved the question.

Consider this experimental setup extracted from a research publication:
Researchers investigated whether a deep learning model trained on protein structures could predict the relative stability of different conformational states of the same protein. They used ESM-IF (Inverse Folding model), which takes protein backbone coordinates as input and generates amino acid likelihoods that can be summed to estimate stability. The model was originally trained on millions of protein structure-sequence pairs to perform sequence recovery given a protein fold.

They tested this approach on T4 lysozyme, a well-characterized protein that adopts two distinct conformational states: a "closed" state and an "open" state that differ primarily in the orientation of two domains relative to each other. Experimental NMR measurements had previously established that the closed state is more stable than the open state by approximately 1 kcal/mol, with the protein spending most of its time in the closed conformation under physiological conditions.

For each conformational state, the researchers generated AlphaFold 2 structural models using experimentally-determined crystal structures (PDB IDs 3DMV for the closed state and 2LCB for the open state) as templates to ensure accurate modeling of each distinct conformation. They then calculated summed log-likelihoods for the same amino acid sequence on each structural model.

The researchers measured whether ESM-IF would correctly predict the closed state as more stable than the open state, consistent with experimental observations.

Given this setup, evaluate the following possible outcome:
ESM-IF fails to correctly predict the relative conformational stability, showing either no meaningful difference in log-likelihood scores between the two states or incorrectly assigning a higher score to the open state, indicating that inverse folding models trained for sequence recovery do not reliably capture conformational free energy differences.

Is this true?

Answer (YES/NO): NO